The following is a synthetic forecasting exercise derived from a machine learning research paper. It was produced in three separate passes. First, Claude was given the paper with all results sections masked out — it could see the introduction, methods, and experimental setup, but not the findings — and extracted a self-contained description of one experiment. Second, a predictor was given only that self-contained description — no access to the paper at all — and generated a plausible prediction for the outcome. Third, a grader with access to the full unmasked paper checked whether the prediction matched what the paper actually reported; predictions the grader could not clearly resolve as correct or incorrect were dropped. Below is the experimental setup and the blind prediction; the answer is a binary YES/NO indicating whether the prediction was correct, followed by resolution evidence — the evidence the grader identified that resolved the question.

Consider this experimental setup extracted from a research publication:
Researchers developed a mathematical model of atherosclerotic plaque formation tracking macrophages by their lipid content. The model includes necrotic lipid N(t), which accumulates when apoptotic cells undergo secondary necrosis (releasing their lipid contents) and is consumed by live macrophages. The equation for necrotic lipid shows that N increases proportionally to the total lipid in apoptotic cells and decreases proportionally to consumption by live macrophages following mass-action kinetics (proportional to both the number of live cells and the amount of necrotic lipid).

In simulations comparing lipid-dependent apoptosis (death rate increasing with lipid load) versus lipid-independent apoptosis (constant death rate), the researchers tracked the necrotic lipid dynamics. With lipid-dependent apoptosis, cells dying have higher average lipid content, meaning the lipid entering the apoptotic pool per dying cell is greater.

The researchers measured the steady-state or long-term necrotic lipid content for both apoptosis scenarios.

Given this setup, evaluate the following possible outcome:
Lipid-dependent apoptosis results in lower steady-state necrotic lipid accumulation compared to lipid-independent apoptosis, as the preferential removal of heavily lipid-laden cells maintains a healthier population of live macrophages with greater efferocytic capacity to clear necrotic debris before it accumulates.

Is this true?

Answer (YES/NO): NO